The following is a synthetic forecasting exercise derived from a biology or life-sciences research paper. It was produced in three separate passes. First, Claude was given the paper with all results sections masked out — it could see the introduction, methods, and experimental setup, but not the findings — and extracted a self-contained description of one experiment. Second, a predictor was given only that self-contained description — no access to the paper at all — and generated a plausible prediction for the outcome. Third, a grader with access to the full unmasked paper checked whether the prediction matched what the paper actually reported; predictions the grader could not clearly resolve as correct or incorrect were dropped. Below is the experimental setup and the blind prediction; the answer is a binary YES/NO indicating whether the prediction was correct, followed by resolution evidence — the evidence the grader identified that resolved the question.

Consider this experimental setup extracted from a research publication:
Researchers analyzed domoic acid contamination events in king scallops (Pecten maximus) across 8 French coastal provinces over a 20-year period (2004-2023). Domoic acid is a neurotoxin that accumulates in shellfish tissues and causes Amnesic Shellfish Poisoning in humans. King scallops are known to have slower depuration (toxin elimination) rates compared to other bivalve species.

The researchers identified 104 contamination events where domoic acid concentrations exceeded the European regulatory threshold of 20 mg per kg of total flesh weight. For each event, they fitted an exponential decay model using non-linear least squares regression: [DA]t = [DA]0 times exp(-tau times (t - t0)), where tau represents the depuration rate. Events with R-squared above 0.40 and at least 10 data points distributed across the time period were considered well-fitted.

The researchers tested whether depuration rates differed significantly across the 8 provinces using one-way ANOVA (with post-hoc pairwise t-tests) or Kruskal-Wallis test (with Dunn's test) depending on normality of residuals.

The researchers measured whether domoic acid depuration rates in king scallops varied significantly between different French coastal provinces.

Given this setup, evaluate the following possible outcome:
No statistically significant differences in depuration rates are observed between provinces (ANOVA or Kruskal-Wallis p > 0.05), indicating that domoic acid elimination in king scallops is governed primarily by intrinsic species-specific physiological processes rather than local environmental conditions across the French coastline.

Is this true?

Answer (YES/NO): NO